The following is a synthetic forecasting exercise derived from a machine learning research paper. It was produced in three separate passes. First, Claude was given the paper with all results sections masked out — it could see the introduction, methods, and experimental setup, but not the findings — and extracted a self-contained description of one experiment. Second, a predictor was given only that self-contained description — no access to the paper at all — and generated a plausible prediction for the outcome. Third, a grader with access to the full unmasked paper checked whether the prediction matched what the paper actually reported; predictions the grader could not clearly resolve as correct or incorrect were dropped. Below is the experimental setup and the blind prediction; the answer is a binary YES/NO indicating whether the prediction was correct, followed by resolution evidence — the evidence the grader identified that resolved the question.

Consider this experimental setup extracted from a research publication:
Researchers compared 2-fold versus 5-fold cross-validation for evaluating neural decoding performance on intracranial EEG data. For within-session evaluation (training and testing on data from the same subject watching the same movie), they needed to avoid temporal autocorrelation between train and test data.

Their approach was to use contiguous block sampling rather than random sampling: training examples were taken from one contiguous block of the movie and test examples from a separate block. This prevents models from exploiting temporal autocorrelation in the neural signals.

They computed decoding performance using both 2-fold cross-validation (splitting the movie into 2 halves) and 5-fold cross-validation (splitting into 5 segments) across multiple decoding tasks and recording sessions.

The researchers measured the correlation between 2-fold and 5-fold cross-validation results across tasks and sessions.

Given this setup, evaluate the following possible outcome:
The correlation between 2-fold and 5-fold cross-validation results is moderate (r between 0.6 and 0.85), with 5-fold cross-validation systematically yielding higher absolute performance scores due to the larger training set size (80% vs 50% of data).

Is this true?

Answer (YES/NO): NO